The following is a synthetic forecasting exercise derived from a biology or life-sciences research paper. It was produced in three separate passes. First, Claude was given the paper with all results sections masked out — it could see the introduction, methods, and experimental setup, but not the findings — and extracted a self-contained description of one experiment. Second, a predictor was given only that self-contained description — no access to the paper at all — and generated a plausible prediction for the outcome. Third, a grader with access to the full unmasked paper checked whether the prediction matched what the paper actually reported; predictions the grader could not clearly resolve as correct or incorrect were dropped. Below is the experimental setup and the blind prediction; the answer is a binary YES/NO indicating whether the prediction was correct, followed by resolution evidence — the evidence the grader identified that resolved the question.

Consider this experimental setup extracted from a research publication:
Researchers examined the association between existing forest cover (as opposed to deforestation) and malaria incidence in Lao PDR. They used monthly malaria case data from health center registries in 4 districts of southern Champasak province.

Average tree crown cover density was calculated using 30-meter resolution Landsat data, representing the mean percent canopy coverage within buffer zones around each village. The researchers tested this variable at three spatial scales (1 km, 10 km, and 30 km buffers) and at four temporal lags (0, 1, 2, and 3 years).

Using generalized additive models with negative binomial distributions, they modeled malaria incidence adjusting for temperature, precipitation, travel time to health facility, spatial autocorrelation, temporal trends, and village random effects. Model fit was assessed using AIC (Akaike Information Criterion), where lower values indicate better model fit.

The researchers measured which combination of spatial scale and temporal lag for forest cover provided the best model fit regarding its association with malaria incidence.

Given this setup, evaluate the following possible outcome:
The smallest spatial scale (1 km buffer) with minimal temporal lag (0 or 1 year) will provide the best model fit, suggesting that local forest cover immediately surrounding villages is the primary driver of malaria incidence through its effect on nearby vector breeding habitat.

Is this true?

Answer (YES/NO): NO